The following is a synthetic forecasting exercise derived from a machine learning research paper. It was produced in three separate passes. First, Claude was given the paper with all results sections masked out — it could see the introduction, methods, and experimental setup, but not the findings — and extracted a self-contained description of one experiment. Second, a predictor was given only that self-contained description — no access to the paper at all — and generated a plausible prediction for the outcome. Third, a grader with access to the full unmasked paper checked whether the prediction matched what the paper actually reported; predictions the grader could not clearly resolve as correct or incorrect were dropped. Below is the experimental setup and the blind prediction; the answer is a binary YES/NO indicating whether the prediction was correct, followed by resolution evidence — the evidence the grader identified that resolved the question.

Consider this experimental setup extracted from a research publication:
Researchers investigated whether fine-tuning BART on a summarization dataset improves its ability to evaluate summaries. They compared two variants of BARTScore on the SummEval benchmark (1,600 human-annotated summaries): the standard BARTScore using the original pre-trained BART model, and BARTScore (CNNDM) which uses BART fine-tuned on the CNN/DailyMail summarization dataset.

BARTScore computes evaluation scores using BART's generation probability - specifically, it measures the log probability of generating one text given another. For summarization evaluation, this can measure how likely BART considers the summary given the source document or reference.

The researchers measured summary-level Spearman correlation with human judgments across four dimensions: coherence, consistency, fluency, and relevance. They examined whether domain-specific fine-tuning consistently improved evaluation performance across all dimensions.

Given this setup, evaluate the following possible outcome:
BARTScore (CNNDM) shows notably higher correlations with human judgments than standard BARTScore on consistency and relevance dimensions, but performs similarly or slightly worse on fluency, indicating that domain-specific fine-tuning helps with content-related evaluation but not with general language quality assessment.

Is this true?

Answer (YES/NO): NO